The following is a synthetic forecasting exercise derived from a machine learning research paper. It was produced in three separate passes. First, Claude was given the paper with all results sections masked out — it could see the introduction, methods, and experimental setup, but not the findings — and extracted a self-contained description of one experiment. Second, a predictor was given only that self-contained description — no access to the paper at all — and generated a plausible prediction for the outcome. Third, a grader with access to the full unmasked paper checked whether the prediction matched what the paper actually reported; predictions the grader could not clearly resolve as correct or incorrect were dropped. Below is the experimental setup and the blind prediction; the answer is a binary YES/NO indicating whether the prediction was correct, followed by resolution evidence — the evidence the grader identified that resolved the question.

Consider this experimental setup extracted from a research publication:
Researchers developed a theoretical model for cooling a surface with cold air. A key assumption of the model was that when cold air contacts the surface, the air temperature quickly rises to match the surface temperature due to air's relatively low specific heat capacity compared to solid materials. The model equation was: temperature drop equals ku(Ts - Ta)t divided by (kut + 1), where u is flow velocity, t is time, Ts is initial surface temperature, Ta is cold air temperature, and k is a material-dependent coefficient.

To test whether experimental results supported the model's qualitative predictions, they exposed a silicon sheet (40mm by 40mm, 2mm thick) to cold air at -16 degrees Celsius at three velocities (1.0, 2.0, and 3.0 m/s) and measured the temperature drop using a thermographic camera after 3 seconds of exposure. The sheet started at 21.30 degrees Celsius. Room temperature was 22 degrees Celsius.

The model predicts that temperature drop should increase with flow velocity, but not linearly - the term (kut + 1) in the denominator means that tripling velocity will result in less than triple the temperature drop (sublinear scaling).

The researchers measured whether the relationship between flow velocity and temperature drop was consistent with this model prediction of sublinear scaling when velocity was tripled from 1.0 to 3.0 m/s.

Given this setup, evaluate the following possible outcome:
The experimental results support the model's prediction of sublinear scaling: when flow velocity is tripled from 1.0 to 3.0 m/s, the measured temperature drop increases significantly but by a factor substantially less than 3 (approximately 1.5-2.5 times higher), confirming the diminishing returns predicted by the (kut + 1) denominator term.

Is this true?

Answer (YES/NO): NO